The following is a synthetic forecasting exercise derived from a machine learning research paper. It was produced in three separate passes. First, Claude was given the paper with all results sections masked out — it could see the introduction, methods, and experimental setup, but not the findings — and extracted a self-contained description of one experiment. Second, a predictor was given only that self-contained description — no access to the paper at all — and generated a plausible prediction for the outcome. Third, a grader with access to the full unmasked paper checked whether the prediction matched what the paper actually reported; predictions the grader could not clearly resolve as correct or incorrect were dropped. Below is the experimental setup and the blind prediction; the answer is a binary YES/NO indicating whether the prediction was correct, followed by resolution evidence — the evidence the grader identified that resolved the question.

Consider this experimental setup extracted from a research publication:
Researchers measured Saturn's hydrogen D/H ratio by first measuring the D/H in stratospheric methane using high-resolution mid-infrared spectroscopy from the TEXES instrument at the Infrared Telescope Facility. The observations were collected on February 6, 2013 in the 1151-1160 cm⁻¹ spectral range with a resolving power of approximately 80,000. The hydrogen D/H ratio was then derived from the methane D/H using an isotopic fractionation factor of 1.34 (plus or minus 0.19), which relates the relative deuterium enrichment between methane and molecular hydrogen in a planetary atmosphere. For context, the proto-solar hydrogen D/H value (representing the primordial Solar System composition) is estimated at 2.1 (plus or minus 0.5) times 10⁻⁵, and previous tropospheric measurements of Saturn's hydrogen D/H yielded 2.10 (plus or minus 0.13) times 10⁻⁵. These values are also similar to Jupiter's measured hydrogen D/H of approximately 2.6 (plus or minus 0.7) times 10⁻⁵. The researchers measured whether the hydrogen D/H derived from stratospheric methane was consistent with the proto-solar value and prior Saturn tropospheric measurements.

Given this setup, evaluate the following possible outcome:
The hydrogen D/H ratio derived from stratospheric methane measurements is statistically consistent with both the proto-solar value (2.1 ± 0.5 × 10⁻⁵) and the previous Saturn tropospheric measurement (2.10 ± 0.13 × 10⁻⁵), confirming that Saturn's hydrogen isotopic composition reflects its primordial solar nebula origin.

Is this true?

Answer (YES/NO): NO